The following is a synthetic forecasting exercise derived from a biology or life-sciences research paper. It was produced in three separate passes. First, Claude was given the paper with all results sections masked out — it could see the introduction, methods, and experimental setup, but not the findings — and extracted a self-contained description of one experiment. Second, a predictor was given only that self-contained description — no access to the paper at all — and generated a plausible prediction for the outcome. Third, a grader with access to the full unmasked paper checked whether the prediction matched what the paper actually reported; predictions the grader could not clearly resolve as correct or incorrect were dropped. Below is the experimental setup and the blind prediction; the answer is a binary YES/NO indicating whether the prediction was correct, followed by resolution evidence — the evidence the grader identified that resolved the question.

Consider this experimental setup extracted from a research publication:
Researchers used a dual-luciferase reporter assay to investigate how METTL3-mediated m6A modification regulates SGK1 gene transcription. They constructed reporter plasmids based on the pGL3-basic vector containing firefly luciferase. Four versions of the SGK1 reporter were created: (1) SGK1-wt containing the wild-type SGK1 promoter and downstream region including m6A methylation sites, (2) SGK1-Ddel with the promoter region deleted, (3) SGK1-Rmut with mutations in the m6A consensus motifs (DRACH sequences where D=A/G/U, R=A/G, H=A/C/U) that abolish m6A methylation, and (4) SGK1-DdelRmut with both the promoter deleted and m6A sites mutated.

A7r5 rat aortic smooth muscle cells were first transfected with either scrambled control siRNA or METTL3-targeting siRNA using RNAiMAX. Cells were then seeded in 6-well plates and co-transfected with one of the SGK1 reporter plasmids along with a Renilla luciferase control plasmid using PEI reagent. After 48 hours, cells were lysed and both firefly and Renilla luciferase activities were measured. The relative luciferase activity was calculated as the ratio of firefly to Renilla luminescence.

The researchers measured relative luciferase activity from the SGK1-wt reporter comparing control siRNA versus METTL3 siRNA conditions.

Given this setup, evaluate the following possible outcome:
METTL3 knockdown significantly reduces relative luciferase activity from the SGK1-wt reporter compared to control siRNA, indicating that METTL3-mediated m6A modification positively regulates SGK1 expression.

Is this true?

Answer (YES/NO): YES